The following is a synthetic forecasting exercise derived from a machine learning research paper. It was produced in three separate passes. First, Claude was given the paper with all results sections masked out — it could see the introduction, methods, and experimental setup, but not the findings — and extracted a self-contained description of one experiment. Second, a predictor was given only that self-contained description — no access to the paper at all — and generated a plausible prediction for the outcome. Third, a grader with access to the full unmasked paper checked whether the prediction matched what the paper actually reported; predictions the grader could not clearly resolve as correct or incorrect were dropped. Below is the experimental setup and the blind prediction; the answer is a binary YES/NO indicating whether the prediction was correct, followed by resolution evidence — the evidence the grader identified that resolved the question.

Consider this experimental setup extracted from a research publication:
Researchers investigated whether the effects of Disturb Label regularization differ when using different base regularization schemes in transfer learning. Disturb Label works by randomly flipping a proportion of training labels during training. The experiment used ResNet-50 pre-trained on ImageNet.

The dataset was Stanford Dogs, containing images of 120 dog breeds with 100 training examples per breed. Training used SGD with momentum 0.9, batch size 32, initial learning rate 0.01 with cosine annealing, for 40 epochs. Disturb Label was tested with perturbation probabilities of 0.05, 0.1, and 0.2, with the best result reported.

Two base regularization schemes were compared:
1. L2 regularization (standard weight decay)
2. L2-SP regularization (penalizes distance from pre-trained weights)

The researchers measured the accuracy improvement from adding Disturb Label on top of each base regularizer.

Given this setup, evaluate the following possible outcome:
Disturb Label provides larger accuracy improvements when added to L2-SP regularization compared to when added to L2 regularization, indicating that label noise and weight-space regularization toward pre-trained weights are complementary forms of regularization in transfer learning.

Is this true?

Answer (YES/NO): NO